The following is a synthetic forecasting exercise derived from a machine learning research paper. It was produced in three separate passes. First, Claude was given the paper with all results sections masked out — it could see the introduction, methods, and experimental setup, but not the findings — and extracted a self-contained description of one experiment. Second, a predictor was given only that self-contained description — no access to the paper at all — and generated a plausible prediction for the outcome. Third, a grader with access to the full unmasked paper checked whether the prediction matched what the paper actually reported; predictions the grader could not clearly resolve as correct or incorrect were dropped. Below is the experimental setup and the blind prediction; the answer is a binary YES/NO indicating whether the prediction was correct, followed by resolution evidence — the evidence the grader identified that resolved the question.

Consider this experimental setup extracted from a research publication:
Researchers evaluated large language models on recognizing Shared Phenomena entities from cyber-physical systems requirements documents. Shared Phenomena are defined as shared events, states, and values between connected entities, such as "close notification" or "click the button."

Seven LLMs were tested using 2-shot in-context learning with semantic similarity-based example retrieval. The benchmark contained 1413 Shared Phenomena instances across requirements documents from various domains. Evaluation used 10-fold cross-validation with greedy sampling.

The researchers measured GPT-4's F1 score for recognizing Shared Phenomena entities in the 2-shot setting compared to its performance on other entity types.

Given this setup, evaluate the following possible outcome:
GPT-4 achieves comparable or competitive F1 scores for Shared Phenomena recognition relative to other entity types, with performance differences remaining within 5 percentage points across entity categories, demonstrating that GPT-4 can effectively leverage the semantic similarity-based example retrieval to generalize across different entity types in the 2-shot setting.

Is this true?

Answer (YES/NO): NO